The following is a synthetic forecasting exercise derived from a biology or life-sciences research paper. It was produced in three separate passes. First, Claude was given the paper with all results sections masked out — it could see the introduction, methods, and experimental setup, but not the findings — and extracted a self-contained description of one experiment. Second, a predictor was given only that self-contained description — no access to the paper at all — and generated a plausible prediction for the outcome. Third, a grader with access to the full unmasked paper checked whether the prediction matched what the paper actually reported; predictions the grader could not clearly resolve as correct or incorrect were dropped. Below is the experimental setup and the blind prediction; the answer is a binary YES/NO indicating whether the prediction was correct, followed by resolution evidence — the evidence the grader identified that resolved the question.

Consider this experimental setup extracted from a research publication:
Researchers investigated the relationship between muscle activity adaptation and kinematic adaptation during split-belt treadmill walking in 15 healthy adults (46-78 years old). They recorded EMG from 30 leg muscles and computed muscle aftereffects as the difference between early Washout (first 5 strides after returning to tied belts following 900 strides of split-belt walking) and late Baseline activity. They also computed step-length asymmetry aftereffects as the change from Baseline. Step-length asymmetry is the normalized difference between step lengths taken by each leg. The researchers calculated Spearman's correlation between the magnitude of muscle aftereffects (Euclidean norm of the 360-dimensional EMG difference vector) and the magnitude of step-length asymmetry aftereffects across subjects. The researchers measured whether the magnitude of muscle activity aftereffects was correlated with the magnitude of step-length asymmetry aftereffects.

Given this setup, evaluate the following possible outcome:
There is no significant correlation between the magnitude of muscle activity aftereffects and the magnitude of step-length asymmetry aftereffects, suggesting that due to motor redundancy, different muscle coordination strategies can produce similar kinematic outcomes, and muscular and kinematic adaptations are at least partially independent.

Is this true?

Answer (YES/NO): YES